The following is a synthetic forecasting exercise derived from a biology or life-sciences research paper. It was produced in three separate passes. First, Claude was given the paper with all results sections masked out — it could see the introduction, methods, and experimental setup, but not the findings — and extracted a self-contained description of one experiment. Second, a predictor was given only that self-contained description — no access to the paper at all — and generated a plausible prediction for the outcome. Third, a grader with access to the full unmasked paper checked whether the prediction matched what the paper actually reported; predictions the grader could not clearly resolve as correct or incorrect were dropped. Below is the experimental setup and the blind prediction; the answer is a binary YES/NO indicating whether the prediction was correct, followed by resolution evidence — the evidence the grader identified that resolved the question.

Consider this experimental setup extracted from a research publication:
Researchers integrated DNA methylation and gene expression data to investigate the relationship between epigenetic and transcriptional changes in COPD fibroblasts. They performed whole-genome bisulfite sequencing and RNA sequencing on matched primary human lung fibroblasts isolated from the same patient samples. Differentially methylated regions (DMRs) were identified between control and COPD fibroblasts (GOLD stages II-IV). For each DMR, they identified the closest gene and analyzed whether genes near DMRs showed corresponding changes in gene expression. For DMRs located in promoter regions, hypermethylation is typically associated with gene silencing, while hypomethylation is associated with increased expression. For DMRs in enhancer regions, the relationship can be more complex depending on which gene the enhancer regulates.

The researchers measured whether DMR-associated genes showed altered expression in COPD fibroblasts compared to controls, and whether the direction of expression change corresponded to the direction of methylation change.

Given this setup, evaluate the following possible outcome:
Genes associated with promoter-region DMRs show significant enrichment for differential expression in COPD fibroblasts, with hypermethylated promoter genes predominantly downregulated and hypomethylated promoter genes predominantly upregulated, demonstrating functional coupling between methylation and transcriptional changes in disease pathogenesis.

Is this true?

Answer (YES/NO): NO